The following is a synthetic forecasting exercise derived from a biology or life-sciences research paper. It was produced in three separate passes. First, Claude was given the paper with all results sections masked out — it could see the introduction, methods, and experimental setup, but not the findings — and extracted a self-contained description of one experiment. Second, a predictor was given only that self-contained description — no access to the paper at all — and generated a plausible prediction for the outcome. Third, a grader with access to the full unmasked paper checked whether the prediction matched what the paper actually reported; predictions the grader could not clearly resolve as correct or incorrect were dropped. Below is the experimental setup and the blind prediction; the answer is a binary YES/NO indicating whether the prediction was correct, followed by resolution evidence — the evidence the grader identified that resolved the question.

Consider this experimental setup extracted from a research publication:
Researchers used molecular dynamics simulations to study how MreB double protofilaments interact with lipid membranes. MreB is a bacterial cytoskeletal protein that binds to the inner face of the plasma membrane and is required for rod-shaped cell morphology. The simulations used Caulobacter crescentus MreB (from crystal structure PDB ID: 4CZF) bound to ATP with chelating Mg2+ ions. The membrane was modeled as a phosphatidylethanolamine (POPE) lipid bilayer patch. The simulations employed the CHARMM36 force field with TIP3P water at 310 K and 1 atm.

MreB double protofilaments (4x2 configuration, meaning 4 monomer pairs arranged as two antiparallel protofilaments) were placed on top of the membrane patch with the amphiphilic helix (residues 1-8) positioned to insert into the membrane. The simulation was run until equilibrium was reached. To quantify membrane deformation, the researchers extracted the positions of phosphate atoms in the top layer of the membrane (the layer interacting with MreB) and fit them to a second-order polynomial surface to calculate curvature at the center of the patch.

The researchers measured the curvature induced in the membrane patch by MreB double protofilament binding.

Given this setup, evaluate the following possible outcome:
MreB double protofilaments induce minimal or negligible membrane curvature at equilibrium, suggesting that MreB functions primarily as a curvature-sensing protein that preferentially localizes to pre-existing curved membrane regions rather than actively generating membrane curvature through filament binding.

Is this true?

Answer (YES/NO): NO